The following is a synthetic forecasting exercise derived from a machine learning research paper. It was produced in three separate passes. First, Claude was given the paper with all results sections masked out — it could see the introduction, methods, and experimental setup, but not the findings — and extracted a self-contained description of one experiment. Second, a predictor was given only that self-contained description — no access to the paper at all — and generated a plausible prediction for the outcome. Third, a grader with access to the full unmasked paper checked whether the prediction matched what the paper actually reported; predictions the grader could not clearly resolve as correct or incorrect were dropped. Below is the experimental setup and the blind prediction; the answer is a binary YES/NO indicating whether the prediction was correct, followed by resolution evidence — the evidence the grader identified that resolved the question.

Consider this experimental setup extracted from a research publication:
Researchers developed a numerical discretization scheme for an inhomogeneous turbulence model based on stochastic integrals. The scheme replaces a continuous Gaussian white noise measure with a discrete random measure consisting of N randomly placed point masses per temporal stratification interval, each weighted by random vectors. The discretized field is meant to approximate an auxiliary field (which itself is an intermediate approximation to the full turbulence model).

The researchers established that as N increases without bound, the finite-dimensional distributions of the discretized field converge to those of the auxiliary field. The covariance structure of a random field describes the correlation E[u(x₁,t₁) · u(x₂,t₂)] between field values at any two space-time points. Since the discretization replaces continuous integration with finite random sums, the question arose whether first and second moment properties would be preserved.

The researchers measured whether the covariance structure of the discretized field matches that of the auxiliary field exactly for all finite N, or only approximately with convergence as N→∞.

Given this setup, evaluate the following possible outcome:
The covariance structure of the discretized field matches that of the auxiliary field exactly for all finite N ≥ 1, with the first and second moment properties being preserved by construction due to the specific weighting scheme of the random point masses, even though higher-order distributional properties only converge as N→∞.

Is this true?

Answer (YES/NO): YES